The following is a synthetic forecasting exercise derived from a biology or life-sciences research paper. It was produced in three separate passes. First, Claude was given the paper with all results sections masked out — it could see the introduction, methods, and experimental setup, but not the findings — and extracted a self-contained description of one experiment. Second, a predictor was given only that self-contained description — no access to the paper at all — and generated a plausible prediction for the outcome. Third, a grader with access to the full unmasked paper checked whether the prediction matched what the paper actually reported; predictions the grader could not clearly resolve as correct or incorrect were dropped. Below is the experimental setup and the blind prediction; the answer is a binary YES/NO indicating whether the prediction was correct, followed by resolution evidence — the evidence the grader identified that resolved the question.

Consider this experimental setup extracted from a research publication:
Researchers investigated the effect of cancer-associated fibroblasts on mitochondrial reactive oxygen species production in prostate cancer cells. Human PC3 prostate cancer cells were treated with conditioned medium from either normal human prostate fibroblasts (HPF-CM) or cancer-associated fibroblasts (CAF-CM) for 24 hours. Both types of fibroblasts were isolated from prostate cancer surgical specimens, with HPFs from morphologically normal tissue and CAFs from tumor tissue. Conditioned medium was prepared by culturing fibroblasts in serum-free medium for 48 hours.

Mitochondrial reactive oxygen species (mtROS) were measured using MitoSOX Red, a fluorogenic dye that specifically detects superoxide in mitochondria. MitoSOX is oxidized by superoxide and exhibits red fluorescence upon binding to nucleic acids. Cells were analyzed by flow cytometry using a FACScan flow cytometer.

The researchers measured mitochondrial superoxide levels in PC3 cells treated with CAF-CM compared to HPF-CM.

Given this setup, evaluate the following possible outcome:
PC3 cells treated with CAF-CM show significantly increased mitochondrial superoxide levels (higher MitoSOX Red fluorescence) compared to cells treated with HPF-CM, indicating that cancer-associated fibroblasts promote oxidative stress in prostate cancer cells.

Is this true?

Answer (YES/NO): YES